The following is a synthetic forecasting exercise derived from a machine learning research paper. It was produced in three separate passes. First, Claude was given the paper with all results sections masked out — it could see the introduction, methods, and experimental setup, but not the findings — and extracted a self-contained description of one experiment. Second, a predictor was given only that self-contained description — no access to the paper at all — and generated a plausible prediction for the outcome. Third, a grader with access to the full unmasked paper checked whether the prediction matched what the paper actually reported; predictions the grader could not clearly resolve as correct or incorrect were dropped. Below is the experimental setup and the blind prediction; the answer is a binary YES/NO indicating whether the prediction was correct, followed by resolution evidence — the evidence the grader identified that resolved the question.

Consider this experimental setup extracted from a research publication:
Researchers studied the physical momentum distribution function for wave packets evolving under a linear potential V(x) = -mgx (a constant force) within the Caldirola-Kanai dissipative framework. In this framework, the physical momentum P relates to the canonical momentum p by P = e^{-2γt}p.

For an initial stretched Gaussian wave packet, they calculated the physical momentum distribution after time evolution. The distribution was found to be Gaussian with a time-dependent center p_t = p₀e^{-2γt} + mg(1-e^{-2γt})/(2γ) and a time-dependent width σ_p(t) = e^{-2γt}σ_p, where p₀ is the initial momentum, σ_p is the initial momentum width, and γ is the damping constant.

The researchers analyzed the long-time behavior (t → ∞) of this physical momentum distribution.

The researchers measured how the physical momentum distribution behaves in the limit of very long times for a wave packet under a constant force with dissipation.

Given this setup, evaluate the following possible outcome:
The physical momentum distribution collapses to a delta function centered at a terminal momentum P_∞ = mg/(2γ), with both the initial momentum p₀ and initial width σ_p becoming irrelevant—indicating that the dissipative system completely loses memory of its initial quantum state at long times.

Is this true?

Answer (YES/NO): YES